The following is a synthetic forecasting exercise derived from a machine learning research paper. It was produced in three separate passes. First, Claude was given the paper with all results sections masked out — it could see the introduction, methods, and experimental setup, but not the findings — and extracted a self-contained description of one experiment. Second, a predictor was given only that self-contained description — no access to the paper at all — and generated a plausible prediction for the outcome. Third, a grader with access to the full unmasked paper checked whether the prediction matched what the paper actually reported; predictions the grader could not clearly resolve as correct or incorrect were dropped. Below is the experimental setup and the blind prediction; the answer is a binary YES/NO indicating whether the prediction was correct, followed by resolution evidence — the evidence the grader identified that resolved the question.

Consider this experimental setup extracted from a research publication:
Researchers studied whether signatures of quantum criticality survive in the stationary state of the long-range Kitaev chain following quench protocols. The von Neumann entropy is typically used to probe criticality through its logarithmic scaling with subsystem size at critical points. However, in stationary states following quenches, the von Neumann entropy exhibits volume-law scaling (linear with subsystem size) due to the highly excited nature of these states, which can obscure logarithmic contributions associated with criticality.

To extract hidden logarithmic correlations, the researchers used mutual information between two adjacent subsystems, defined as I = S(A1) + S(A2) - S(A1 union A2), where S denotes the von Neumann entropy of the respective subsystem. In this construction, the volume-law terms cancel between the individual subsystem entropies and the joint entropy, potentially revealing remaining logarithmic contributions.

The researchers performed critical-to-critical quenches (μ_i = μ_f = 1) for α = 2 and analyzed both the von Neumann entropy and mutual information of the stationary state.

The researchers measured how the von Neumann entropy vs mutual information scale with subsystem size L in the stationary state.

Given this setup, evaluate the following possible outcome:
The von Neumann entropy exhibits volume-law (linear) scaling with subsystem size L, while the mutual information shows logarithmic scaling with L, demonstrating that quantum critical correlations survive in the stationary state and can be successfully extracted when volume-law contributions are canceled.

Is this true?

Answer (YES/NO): YES